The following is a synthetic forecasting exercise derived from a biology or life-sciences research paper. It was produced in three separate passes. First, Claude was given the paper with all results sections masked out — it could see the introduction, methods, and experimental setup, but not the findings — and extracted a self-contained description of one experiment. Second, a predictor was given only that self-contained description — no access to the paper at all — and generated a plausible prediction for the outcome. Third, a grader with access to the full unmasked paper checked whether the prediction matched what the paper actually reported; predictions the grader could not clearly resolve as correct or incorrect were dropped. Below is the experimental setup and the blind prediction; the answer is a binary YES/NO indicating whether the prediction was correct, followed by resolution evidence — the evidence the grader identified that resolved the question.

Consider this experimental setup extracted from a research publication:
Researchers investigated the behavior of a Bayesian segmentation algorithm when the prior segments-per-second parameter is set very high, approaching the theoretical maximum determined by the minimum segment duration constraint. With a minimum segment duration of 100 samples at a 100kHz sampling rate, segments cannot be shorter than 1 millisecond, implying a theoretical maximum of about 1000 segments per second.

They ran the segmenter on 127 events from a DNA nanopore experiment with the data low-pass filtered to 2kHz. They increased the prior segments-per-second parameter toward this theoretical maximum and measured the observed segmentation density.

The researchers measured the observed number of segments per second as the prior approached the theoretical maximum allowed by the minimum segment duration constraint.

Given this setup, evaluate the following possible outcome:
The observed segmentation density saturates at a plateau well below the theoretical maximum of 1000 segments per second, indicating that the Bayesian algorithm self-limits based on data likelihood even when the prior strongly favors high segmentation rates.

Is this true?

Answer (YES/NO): NO